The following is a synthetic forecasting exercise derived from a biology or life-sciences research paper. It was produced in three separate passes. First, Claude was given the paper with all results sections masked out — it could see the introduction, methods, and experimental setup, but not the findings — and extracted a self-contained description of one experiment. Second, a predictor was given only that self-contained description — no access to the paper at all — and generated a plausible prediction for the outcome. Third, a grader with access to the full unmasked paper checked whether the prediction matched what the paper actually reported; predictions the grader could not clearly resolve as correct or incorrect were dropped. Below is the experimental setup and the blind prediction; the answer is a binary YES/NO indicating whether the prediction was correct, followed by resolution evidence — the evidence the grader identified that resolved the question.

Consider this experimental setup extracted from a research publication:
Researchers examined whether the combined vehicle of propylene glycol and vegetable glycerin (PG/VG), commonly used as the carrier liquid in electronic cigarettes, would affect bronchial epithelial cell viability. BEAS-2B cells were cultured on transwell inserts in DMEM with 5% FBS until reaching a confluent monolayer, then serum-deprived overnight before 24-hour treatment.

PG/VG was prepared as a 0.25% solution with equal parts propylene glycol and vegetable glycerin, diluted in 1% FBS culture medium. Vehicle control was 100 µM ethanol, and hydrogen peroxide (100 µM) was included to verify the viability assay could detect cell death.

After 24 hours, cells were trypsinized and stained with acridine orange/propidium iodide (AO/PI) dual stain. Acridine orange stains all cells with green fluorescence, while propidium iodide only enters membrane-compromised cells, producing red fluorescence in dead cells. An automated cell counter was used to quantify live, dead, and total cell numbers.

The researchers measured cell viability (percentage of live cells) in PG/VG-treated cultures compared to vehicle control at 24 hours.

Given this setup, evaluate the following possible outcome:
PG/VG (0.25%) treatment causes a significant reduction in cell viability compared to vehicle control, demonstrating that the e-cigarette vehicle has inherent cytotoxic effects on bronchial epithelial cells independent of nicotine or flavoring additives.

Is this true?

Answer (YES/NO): NO